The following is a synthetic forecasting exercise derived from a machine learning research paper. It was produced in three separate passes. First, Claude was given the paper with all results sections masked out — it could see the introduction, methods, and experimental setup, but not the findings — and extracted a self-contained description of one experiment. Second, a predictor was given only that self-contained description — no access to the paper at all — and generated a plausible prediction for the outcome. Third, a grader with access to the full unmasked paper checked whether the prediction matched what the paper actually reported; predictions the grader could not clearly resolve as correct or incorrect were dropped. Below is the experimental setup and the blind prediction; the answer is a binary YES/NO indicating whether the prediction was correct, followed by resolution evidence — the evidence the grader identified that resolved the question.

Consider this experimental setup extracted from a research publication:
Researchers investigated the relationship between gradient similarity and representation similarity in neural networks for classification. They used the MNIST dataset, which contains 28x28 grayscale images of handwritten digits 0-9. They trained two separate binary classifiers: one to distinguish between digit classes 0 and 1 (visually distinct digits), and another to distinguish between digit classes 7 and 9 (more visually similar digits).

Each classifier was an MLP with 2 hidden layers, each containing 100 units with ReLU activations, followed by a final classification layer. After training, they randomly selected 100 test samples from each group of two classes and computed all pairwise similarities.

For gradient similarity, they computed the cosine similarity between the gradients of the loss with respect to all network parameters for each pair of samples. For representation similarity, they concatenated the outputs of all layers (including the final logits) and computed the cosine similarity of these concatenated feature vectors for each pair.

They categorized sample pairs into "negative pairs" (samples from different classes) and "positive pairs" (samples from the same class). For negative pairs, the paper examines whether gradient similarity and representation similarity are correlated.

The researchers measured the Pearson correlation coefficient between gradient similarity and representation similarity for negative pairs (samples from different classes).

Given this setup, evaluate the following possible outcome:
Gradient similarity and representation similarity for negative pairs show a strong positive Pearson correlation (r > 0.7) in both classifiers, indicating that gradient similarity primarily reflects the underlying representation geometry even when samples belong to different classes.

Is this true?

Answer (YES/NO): NO